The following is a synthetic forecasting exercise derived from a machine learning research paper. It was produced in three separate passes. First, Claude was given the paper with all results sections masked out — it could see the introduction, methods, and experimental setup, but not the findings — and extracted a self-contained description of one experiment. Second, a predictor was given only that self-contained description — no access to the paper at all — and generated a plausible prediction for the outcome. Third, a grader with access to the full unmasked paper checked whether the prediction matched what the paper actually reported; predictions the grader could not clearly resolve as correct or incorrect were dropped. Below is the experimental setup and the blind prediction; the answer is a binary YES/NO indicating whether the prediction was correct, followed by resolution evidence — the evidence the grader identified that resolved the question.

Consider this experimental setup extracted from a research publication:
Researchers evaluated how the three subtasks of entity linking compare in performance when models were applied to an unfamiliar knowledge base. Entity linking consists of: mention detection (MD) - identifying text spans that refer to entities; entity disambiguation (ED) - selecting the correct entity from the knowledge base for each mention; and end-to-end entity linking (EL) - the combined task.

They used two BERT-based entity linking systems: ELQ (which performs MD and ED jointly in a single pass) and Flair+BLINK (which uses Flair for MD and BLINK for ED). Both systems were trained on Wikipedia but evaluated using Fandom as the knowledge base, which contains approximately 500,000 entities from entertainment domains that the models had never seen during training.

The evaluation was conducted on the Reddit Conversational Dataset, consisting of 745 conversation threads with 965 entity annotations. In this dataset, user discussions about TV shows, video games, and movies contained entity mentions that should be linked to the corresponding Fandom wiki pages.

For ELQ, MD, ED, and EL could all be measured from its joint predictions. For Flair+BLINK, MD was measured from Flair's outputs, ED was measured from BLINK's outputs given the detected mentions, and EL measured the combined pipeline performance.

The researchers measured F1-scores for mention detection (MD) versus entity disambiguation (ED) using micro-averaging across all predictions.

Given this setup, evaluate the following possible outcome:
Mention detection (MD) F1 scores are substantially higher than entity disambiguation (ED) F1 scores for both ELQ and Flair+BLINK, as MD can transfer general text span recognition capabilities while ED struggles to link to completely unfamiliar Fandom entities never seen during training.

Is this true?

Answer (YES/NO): NO